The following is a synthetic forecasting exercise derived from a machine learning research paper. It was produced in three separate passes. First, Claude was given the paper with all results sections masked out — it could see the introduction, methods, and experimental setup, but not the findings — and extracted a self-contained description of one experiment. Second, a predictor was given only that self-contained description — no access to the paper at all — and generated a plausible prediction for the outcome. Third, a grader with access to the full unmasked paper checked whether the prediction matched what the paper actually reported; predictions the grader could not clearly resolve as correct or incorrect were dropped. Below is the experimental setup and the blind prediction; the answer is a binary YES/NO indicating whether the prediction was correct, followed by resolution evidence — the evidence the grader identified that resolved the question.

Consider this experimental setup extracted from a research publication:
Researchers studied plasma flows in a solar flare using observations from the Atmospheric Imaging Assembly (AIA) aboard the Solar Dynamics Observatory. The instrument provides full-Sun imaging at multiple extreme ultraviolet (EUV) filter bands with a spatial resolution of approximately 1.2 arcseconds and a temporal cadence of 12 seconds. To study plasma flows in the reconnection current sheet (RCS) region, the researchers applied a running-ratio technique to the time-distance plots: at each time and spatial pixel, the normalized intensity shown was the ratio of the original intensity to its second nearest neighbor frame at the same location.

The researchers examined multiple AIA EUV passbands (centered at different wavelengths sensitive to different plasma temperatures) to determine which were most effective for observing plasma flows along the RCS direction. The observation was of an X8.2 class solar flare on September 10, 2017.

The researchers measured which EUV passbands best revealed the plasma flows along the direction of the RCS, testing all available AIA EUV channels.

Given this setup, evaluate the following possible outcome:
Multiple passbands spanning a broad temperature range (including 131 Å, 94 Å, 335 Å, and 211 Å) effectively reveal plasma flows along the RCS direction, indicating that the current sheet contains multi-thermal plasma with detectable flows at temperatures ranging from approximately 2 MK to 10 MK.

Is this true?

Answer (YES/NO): NO